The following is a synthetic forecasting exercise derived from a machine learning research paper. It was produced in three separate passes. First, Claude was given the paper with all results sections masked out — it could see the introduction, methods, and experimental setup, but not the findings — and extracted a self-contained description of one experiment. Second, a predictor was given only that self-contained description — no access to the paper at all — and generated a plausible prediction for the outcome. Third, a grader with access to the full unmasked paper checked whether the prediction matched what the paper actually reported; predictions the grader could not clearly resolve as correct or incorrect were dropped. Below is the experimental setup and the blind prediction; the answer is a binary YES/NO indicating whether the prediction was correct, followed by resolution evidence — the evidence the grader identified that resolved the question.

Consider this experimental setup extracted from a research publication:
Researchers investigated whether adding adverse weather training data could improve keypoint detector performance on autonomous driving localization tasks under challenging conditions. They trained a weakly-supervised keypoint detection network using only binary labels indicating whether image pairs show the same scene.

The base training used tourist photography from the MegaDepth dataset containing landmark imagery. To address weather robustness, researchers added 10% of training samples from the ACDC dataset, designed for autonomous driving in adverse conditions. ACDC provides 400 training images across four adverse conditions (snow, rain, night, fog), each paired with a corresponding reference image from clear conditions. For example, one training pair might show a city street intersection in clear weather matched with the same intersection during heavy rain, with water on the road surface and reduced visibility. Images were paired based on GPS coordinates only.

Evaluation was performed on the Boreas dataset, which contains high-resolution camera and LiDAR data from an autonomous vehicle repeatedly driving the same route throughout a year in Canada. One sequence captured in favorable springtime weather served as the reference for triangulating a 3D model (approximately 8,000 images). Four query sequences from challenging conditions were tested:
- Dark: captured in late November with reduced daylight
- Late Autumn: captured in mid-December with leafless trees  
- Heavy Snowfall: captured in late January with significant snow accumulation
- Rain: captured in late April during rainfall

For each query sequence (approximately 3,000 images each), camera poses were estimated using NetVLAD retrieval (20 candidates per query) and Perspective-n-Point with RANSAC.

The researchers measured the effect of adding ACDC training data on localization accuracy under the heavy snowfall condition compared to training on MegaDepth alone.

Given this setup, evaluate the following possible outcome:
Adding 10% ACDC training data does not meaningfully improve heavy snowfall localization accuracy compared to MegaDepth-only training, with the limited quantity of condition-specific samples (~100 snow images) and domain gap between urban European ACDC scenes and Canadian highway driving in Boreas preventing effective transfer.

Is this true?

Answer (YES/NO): NO